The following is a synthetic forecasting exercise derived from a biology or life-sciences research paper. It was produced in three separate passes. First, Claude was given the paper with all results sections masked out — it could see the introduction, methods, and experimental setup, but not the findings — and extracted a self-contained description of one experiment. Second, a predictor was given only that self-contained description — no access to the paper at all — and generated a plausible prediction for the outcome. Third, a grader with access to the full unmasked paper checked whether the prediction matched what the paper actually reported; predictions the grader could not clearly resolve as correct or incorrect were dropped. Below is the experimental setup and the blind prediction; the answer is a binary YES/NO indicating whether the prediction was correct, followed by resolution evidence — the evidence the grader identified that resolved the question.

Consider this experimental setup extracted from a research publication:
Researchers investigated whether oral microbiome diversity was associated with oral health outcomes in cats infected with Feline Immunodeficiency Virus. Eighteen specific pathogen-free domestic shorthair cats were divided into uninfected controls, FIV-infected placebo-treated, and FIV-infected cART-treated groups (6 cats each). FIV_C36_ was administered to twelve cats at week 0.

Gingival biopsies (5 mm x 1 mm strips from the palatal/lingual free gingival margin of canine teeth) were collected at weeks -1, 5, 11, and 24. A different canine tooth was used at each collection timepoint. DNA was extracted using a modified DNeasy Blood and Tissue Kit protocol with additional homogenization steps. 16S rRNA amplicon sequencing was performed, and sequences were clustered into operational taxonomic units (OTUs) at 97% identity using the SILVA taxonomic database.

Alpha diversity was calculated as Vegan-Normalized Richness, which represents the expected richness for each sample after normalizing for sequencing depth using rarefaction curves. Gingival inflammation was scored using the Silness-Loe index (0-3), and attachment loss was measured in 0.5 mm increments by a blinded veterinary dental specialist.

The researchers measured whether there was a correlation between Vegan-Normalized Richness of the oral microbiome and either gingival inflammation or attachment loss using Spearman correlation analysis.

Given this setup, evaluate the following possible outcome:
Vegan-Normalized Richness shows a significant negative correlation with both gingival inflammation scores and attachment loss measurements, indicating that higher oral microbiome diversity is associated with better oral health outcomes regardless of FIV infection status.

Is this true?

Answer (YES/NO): NO